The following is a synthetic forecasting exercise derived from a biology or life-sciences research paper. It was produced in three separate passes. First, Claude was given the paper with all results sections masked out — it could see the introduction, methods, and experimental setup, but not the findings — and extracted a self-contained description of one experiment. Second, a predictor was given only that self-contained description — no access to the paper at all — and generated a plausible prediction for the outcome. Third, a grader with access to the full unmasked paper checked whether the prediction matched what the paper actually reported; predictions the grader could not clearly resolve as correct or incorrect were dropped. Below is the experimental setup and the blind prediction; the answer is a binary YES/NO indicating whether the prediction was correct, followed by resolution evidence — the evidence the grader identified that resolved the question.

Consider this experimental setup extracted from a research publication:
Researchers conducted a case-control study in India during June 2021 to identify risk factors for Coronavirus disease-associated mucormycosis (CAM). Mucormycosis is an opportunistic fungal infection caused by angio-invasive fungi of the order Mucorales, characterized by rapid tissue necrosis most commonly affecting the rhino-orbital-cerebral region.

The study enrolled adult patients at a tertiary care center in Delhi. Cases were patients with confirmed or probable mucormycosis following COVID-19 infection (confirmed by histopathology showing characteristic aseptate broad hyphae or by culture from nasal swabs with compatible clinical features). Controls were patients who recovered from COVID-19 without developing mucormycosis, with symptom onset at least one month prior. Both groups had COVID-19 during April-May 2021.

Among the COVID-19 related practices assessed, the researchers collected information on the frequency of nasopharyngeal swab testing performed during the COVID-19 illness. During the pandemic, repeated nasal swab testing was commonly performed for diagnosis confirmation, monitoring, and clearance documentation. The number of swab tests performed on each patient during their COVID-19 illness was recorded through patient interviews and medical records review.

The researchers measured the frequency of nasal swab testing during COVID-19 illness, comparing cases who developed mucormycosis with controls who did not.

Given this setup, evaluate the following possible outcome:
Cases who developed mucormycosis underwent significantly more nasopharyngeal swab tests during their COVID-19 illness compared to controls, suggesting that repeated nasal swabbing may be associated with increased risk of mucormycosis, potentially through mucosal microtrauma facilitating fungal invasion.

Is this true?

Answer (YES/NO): YES